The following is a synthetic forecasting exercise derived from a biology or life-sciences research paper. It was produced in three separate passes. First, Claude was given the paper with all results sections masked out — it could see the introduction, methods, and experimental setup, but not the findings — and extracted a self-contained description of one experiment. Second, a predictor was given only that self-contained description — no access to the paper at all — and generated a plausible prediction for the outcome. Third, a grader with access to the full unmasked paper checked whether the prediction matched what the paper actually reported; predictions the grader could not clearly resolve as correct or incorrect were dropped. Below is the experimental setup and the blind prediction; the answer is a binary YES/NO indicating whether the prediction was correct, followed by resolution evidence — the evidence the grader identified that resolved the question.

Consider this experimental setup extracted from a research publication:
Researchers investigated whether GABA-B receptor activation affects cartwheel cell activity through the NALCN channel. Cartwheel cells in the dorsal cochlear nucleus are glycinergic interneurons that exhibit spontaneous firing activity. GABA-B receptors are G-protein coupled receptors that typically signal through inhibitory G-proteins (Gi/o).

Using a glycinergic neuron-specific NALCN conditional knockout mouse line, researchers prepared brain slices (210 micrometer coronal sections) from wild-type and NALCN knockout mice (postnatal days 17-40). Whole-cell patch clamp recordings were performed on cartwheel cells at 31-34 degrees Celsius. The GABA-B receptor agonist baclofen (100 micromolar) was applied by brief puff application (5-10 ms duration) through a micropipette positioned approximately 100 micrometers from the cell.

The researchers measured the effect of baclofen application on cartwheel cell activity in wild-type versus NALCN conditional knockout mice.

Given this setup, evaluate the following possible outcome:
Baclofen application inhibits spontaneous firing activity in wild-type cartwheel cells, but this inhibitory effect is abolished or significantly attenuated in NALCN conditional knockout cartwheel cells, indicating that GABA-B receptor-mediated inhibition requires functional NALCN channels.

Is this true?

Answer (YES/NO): YES